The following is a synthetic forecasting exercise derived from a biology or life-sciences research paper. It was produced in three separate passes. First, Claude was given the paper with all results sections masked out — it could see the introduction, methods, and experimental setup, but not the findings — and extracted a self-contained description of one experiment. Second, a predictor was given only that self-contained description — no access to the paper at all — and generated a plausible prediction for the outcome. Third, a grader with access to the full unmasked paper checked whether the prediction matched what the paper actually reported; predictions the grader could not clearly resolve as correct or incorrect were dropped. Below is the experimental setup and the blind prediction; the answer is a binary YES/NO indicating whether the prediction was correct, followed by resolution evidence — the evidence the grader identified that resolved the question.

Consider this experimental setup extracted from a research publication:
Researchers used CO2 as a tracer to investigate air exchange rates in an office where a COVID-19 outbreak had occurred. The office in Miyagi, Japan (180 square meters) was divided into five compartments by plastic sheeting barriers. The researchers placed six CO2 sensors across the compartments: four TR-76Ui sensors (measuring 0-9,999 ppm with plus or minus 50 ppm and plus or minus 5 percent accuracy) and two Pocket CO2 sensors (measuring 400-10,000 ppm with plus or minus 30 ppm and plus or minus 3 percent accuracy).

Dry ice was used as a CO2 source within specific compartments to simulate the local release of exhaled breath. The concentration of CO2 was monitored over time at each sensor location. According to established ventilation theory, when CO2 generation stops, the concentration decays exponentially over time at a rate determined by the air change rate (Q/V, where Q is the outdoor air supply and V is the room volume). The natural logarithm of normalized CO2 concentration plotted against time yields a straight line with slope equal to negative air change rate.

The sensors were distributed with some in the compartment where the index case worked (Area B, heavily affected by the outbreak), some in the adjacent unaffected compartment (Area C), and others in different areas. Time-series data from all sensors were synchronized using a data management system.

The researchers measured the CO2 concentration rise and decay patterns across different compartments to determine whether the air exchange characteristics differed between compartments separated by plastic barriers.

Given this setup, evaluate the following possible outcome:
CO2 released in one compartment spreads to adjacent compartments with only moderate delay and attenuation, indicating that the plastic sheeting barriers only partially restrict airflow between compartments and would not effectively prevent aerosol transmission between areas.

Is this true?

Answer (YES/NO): NO